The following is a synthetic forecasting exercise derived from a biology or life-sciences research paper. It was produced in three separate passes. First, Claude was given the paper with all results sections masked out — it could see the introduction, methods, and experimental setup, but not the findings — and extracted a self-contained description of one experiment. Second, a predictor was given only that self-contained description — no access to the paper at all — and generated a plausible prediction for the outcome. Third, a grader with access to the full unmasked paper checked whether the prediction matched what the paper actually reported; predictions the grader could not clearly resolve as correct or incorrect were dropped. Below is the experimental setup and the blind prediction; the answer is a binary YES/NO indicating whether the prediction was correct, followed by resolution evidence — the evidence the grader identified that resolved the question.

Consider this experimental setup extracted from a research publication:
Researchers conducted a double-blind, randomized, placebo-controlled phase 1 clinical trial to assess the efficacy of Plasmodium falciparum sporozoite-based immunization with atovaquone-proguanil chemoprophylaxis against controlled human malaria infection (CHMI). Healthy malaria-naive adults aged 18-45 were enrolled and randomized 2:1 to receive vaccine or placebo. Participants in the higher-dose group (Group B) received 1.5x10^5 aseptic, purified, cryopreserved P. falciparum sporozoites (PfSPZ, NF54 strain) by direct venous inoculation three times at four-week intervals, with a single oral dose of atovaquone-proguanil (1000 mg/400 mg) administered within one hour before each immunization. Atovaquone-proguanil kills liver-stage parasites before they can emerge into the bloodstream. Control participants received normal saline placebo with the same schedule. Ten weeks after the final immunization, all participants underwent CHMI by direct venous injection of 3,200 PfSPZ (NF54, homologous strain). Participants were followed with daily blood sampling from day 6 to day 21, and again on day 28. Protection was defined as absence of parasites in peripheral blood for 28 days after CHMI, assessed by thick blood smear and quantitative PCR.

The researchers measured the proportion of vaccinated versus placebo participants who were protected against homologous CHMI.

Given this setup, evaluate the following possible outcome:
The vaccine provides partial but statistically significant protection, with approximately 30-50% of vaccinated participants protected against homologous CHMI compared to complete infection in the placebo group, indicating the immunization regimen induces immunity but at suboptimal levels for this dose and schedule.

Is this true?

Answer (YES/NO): NO